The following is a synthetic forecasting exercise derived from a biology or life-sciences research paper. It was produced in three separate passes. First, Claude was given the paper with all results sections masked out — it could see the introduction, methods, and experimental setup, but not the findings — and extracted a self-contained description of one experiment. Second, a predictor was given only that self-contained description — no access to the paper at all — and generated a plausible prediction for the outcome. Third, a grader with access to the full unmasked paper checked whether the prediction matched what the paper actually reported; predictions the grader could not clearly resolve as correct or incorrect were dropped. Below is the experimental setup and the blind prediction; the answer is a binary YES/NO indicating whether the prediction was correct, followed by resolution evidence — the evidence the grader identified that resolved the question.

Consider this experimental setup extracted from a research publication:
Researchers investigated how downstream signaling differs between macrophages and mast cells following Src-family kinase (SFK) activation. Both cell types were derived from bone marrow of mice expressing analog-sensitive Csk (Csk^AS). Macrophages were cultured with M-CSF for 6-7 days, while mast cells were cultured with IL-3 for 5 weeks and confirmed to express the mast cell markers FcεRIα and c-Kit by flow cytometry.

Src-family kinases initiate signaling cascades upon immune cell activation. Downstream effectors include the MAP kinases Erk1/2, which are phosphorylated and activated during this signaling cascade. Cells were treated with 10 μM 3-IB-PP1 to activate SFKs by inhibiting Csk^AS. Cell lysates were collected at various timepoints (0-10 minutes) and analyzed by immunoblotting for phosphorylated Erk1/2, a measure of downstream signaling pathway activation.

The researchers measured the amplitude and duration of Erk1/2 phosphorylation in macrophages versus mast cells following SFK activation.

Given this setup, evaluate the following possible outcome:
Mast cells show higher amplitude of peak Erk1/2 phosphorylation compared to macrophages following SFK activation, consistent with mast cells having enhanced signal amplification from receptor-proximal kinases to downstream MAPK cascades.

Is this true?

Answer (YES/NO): YES